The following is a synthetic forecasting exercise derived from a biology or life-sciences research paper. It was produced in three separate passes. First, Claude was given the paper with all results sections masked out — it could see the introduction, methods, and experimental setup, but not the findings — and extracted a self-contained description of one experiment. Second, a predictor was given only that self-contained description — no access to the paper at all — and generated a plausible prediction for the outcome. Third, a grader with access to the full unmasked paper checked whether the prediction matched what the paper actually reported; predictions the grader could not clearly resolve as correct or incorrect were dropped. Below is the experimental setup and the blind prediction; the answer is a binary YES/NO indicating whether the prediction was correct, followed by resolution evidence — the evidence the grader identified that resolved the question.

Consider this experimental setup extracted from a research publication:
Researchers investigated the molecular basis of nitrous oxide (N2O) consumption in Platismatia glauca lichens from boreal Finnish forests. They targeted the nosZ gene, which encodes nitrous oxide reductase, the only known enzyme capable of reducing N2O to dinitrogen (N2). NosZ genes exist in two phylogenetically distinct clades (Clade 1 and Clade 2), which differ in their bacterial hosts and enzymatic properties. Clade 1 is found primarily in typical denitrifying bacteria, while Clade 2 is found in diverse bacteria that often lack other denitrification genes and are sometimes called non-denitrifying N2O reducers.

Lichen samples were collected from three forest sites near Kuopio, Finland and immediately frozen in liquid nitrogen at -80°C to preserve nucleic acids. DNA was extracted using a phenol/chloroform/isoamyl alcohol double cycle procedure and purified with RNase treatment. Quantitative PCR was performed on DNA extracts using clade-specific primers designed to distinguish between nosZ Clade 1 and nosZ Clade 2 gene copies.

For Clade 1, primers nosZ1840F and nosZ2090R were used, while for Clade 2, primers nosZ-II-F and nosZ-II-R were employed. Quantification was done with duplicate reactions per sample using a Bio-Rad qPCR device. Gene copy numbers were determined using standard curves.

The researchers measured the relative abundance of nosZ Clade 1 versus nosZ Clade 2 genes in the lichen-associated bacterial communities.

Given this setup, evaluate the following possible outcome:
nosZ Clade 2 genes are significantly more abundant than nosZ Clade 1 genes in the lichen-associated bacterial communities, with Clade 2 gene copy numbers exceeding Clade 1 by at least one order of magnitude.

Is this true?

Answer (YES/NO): NO